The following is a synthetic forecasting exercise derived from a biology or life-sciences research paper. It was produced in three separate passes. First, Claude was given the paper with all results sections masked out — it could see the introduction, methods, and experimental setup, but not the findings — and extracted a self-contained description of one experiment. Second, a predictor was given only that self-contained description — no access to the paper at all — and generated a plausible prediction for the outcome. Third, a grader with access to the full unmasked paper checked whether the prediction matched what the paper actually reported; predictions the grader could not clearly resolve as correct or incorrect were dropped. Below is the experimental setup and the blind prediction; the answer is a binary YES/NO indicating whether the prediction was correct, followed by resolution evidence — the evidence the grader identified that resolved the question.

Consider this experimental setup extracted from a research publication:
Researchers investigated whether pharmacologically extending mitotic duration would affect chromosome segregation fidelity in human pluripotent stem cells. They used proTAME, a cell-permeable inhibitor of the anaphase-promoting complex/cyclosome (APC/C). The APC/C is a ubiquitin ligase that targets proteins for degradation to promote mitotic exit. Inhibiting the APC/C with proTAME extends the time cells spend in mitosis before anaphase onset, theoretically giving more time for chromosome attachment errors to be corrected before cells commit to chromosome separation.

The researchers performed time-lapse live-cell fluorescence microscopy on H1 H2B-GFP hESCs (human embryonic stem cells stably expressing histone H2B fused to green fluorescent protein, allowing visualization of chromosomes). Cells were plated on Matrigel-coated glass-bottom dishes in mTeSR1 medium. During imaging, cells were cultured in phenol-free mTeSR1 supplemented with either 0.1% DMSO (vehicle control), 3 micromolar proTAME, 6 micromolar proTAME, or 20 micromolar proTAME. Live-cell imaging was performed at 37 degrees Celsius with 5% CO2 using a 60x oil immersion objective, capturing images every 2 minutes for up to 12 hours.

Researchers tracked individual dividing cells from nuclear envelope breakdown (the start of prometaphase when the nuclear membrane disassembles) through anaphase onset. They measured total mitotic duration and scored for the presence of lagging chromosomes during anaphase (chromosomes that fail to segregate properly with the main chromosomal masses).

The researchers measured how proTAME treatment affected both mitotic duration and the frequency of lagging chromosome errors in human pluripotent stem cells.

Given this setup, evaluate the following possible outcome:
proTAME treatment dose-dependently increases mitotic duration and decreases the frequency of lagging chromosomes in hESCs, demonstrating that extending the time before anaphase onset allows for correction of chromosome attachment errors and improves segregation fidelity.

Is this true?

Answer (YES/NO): YES